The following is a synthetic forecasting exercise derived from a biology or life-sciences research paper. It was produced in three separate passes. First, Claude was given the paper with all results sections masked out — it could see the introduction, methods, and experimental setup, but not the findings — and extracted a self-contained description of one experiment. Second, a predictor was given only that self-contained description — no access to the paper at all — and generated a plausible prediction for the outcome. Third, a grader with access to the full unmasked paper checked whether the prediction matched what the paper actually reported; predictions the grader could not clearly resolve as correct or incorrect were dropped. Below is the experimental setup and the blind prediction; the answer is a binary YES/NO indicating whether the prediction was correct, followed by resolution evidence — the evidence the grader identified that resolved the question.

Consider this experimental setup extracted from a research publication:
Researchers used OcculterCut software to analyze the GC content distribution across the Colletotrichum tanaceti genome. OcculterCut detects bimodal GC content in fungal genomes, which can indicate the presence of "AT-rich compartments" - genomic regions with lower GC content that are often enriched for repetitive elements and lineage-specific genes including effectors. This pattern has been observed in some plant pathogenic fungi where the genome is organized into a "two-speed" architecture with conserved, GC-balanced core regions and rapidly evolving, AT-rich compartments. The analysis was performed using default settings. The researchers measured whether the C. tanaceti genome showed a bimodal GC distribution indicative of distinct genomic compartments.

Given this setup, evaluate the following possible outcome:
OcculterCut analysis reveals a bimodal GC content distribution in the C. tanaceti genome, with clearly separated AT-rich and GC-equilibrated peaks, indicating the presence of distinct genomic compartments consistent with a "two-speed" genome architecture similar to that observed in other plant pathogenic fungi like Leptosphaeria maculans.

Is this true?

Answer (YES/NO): YES